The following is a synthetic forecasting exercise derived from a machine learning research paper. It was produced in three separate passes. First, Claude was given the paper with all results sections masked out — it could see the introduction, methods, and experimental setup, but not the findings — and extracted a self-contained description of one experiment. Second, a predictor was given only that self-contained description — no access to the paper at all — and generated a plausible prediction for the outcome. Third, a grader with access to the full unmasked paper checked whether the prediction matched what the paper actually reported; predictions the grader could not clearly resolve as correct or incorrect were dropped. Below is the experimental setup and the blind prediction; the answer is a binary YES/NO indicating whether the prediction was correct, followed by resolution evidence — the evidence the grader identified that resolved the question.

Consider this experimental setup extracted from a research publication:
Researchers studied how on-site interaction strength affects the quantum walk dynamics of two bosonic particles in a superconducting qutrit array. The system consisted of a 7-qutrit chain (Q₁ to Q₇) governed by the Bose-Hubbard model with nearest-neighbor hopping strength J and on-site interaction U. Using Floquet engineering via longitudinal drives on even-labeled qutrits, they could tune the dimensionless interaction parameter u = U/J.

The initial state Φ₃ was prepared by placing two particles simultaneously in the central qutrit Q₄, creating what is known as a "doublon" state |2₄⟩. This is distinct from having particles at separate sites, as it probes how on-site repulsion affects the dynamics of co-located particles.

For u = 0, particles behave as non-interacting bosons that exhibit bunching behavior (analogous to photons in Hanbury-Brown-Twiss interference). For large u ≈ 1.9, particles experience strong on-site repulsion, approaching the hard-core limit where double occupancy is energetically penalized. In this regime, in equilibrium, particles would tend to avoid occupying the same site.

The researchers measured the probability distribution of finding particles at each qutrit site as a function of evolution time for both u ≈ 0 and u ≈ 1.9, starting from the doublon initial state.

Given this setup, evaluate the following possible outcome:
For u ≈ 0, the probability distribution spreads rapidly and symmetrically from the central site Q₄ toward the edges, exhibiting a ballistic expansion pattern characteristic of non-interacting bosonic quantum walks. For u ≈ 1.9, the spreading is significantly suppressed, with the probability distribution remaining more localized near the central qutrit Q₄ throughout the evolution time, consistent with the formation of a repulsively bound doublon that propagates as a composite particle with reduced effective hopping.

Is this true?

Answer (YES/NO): YES